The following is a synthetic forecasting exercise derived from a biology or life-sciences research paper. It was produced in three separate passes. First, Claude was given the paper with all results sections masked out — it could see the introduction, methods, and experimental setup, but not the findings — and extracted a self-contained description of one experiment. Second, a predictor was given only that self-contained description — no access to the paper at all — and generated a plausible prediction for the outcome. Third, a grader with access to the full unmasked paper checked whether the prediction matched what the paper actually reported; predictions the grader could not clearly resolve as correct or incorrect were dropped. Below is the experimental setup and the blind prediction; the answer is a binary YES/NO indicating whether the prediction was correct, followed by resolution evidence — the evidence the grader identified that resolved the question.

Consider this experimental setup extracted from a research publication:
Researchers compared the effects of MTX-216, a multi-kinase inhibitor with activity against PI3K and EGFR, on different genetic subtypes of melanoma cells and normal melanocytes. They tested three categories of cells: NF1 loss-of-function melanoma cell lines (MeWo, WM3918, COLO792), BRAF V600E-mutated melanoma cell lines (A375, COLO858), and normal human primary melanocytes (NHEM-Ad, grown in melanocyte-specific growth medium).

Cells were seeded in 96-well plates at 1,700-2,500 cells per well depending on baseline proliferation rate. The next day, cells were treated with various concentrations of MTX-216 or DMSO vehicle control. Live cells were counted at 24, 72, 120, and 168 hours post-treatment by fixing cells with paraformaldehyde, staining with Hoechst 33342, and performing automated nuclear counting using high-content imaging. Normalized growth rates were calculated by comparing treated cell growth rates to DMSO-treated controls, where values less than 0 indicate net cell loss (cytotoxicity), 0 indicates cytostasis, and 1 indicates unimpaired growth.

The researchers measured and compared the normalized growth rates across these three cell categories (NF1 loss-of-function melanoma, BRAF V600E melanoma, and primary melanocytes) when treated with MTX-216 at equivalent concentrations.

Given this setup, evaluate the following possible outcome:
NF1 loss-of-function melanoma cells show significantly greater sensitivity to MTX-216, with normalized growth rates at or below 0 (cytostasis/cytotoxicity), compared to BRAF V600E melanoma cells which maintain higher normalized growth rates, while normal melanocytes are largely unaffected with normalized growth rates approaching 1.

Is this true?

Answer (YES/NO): YES